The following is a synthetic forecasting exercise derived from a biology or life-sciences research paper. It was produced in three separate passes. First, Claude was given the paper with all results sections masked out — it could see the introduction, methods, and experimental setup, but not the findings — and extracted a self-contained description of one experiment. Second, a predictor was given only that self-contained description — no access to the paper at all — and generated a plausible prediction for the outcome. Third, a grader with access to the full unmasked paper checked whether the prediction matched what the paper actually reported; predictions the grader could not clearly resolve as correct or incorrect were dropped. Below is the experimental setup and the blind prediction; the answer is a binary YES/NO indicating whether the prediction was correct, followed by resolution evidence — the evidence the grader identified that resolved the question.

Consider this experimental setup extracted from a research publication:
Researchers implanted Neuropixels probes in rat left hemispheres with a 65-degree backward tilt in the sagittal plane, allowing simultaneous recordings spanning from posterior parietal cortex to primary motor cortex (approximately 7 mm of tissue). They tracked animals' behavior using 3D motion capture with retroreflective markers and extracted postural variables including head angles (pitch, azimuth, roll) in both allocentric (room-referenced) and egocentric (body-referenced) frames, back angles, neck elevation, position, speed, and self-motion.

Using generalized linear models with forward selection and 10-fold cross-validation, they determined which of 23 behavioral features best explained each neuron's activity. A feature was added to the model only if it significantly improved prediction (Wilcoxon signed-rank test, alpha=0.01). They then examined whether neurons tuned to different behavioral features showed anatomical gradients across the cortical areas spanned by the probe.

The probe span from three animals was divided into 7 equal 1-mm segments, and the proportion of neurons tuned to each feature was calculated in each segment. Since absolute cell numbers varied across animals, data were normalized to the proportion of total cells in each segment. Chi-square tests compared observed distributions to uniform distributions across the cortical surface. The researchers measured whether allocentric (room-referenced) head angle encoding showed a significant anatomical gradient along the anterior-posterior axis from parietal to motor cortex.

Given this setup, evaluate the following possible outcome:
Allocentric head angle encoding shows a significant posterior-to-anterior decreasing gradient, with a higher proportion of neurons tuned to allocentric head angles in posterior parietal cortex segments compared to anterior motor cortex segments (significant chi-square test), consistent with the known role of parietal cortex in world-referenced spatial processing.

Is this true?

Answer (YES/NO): NO